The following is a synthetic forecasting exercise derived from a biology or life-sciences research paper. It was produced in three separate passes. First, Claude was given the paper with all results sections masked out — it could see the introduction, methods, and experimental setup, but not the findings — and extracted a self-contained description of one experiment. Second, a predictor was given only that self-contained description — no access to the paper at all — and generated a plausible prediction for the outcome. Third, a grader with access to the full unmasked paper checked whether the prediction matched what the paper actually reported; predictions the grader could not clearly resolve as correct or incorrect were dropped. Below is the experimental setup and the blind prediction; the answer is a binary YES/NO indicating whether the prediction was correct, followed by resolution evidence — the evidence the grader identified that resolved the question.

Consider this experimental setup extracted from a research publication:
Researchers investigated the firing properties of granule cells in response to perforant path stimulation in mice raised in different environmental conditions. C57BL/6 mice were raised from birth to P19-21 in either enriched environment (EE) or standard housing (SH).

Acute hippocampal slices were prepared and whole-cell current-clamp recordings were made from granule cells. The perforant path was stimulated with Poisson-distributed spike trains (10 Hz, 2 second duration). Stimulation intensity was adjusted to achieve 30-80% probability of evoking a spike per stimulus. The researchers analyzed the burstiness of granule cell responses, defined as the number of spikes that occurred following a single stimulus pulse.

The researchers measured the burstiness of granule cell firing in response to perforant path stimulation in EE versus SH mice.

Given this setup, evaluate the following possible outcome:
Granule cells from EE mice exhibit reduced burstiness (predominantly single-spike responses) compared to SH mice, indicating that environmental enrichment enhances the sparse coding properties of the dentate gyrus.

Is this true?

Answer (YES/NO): NO